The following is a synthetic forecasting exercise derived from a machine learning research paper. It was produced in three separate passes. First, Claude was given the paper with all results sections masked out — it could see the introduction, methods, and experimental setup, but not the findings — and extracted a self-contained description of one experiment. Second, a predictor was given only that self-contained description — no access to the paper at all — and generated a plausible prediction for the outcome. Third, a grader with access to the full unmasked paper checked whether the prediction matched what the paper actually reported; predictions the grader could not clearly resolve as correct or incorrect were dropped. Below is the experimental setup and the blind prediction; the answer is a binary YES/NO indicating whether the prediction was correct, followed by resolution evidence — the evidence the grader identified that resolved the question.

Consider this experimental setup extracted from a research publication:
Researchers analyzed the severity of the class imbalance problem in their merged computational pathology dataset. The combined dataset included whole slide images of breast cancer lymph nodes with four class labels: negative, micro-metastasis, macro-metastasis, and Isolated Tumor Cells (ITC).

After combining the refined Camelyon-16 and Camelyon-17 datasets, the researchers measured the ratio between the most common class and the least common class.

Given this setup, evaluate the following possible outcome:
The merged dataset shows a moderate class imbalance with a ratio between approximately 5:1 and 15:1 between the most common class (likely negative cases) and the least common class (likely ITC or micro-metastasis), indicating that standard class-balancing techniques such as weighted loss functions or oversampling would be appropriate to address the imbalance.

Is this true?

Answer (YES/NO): NO